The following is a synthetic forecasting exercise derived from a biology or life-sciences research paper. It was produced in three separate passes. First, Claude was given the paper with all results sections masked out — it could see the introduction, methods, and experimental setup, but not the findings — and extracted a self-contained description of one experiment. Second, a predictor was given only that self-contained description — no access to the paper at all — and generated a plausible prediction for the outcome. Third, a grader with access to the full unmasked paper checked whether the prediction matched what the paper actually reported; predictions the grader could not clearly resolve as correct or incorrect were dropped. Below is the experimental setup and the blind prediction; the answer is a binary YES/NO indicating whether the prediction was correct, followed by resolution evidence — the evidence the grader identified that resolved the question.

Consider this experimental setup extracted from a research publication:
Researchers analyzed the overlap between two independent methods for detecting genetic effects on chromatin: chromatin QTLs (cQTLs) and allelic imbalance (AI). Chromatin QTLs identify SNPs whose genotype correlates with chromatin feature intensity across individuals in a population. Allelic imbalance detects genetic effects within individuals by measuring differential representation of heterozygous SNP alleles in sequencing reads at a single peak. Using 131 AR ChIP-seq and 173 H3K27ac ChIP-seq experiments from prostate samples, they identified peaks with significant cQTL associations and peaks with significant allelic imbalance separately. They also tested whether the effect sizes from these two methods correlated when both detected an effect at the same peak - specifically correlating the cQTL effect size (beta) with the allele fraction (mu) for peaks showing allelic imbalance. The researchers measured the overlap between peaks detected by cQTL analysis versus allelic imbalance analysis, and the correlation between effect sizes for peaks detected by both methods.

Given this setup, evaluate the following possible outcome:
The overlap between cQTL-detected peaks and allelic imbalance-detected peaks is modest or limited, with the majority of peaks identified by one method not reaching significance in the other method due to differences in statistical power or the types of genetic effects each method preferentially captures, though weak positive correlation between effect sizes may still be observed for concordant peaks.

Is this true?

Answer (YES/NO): NO